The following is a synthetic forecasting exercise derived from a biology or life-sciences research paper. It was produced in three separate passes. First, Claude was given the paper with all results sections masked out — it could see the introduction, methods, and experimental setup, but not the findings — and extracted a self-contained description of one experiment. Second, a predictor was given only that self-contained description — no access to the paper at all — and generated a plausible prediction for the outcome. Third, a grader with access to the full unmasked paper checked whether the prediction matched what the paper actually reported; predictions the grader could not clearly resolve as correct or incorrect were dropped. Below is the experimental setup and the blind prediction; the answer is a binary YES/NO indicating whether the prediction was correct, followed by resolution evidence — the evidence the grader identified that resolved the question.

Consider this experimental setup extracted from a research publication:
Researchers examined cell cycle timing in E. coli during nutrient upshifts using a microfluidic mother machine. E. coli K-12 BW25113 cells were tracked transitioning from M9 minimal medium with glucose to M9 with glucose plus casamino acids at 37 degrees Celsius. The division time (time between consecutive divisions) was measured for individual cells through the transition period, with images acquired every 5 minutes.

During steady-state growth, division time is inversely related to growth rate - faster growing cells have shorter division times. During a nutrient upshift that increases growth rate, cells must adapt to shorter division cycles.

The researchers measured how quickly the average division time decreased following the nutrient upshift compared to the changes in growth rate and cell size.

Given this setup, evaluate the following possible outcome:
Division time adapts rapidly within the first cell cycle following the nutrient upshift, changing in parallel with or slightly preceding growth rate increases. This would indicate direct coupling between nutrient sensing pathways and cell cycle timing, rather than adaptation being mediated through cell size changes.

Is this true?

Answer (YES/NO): NO